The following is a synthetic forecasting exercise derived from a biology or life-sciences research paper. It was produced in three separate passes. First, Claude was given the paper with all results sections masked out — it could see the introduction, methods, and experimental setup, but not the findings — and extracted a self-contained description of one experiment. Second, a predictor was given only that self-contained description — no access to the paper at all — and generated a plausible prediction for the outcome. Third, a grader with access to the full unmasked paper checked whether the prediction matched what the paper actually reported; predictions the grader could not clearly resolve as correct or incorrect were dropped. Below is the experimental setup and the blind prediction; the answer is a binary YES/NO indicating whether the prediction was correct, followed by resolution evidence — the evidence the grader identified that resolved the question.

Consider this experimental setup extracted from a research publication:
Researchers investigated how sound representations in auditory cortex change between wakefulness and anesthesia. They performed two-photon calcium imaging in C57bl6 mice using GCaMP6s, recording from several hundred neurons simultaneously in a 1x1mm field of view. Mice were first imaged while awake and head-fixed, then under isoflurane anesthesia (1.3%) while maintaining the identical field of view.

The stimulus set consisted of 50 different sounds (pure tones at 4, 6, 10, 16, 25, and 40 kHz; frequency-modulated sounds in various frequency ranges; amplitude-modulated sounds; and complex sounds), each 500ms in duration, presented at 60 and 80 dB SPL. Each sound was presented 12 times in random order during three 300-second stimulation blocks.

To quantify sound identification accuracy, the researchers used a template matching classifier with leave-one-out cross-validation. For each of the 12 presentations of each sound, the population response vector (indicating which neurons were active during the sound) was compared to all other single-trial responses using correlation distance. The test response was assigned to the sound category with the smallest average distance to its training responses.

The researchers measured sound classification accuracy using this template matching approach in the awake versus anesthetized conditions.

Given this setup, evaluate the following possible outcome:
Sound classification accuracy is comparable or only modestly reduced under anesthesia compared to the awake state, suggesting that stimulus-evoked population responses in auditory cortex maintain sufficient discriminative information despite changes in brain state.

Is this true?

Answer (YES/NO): NO